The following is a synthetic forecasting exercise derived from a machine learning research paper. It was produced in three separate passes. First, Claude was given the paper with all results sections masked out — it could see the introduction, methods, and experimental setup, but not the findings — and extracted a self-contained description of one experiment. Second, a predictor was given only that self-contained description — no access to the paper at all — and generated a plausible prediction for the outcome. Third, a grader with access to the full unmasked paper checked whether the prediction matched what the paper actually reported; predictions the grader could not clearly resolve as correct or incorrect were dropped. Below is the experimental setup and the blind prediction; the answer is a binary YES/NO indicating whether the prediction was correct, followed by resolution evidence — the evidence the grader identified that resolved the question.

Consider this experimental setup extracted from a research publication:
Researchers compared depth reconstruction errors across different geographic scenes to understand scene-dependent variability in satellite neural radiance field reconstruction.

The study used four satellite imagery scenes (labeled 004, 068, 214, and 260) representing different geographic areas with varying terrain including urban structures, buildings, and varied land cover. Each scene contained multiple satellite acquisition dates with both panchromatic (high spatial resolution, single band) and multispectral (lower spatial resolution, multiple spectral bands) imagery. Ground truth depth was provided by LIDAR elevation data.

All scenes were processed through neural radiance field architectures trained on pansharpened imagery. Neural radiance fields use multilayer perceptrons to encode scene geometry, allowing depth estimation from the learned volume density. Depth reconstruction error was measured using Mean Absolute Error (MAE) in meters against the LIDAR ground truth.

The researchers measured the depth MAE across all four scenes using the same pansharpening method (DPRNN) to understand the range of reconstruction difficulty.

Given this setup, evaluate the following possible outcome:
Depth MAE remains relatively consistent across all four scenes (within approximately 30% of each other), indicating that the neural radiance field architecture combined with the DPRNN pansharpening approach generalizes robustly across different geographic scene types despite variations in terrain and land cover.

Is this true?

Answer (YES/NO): NO